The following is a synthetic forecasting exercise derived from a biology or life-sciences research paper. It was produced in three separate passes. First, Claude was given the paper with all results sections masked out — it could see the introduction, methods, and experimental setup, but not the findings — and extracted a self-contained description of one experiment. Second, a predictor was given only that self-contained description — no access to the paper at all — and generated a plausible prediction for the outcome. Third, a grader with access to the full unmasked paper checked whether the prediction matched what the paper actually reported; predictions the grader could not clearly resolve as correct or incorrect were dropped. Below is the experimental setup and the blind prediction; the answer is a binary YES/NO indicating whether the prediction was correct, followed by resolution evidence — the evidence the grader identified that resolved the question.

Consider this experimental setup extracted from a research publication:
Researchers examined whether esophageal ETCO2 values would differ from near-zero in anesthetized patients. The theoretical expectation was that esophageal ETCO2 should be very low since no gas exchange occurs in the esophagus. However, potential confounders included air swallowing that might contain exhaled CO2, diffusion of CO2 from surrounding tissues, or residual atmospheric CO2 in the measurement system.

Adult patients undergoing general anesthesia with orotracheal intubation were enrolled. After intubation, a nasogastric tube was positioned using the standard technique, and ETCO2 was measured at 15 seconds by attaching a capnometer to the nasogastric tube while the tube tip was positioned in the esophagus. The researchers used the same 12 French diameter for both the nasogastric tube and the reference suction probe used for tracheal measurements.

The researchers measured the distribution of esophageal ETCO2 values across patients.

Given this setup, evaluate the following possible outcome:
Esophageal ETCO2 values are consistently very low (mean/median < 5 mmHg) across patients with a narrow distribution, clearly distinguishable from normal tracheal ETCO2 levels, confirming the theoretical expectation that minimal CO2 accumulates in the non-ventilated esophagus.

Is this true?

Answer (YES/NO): NO